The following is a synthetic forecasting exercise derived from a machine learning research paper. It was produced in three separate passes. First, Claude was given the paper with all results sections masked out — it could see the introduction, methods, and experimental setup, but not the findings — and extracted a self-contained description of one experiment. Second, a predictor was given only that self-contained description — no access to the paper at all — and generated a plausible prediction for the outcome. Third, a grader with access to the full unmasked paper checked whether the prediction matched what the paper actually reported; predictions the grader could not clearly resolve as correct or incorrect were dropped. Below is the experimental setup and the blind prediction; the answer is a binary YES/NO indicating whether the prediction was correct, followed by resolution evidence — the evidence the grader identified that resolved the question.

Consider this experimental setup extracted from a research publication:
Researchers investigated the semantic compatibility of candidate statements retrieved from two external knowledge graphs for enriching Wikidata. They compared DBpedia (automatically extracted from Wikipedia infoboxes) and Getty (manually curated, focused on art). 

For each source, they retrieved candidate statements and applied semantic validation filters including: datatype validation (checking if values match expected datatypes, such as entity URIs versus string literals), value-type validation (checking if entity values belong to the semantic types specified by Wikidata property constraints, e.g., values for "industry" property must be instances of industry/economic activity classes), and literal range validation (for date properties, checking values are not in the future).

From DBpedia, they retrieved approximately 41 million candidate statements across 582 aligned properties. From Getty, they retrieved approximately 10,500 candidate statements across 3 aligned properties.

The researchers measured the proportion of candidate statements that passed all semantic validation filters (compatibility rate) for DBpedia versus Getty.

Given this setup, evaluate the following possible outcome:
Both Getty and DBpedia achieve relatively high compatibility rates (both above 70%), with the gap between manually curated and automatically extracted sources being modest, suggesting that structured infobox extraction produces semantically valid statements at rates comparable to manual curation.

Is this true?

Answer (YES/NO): NO